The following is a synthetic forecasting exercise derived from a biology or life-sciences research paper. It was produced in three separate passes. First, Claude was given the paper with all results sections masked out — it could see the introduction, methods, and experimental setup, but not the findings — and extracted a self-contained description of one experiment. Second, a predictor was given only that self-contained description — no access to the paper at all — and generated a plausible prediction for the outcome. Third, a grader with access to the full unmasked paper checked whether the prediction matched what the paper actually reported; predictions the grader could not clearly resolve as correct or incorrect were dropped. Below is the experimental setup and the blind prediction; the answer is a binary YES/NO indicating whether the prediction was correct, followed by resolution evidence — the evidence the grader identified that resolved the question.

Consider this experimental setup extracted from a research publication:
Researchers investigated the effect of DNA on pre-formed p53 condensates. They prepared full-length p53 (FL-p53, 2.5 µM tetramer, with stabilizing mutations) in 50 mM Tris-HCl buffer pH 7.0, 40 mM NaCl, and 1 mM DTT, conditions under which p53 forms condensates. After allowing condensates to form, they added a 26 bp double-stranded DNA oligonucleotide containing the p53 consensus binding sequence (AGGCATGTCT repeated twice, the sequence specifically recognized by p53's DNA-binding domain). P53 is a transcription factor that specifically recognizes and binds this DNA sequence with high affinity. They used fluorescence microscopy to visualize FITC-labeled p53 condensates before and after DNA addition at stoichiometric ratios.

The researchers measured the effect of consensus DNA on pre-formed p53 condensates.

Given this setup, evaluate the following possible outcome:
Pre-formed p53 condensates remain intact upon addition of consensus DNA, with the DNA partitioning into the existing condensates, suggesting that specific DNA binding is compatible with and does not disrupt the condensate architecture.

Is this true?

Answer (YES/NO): NO